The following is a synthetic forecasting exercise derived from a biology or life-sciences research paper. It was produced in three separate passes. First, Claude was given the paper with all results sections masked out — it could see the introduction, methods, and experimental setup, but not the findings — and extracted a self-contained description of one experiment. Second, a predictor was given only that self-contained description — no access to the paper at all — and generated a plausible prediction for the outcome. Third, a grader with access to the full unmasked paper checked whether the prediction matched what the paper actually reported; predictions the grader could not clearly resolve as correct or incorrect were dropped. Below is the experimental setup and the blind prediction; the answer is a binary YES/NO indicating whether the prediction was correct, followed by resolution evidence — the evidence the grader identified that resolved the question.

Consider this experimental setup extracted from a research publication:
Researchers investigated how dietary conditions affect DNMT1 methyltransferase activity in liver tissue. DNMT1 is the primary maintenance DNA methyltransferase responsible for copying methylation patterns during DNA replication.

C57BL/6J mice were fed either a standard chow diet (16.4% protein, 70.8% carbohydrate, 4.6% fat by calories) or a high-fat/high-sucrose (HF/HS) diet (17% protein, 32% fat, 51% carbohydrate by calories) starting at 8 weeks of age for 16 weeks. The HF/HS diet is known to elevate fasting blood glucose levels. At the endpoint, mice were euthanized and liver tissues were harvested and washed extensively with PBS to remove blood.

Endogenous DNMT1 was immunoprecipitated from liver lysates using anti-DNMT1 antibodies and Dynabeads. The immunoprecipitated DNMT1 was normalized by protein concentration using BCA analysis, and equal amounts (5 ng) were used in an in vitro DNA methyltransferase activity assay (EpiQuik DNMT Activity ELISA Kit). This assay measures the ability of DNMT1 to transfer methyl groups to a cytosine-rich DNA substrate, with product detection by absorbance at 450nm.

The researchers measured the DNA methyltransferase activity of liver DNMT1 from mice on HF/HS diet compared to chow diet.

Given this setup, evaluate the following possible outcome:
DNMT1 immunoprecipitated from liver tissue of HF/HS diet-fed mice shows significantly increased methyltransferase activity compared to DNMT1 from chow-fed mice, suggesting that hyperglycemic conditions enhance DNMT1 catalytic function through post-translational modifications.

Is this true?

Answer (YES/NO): NO